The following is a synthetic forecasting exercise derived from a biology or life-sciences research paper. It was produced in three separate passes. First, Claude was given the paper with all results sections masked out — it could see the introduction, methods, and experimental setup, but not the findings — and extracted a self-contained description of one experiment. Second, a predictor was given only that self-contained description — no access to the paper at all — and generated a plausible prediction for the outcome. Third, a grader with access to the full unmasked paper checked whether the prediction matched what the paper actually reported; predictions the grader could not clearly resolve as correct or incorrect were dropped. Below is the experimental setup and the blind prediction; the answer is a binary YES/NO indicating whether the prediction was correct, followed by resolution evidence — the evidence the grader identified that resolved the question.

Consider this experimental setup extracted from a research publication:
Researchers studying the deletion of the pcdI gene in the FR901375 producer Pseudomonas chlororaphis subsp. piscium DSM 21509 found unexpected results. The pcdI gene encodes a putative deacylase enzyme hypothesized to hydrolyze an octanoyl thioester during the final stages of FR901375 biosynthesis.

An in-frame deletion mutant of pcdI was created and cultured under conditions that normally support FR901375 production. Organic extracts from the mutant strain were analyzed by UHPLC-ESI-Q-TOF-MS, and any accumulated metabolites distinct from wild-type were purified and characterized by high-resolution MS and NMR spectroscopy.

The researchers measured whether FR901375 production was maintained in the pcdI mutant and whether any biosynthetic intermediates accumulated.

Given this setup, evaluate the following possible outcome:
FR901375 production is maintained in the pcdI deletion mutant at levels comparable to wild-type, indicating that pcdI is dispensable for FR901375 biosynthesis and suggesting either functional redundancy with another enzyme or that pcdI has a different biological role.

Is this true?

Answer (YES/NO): YES